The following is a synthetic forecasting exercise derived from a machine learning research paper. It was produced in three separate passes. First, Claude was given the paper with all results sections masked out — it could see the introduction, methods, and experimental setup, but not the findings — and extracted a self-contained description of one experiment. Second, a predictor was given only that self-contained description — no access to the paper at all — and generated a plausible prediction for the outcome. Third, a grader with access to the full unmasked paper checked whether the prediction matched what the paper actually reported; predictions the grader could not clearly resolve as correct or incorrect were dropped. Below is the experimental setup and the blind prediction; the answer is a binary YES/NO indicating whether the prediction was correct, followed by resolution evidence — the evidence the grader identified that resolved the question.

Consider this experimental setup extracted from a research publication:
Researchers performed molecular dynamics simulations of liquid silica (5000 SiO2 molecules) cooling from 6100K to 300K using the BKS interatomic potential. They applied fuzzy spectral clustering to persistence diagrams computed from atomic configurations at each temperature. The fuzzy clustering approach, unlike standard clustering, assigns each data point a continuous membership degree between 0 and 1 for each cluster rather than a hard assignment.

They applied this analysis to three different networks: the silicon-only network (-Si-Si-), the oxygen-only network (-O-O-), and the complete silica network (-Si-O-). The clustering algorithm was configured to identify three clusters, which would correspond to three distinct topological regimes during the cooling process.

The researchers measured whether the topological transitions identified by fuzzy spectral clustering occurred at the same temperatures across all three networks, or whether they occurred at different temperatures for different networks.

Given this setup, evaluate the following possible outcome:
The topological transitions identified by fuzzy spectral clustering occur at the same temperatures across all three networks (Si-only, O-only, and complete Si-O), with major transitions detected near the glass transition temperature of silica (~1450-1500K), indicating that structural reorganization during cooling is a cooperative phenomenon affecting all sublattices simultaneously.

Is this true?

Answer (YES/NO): NO